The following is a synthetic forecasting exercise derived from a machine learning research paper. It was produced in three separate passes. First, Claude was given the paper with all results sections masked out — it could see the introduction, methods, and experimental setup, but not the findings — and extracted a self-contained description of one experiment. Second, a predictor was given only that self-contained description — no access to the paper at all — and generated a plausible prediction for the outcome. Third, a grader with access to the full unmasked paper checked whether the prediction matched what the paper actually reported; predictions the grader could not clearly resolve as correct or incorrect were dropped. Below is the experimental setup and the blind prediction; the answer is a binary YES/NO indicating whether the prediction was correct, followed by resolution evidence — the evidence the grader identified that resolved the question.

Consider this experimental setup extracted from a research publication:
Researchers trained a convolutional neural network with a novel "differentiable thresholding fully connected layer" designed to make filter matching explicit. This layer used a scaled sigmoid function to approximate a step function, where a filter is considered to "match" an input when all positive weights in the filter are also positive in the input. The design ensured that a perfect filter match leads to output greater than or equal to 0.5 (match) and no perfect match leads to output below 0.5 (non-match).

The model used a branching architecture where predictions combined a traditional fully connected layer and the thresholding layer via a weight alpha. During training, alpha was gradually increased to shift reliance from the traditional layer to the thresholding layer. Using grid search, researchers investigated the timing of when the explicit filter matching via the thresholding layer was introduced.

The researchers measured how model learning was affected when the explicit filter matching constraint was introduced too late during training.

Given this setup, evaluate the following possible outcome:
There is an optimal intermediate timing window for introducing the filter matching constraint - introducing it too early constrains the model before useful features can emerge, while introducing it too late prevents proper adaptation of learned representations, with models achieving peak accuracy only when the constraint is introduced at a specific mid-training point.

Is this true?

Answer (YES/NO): NO